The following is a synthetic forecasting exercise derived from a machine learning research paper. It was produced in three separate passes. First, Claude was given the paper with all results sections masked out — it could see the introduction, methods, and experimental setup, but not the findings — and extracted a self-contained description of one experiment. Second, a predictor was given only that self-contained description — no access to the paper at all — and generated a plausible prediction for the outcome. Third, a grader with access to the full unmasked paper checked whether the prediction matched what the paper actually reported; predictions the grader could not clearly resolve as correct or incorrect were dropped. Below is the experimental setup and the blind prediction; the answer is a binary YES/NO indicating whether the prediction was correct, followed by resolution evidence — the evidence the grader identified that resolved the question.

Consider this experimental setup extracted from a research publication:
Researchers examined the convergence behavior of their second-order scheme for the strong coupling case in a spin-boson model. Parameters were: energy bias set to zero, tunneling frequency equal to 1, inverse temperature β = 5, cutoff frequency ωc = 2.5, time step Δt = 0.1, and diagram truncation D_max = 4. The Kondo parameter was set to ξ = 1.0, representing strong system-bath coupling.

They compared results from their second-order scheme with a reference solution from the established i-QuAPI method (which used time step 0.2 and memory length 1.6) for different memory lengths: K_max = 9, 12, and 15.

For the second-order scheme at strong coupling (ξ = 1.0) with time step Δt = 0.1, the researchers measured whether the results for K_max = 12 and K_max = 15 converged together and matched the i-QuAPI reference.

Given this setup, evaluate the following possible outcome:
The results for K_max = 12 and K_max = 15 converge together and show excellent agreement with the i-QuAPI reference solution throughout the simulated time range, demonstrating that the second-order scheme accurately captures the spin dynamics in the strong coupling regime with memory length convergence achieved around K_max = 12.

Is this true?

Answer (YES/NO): NO